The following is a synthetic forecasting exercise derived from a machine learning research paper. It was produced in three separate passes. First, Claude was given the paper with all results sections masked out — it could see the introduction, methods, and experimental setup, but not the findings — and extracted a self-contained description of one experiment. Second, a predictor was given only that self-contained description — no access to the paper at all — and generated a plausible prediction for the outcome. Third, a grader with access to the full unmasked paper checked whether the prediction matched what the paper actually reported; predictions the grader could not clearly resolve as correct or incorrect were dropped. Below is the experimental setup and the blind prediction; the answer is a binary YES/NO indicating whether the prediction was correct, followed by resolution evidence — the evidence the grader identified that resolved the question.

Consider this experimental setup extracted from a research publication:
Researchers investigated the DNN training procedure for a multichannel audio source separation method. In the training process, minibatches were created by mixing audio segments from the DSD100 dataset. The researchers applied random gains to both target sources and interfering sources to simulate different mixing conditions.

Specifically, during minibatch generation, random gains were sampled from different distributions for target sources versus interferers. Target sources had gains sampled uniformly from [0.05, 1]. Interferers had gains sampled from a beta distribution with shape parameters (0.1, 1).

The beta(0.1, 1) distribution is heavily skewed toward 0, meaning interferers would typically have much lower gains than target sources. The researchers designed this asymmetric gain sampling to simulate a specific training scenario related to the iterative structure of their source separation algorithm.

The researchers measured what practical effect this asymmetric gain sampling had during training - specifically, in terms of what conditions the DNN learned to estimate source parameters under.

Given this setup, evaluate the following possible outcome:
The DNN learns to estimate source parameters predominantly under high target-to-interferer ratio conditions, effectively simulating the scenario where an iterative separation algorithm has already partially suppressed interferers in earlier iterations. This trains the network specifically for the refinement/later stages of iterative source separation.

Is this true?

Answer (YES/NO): YES